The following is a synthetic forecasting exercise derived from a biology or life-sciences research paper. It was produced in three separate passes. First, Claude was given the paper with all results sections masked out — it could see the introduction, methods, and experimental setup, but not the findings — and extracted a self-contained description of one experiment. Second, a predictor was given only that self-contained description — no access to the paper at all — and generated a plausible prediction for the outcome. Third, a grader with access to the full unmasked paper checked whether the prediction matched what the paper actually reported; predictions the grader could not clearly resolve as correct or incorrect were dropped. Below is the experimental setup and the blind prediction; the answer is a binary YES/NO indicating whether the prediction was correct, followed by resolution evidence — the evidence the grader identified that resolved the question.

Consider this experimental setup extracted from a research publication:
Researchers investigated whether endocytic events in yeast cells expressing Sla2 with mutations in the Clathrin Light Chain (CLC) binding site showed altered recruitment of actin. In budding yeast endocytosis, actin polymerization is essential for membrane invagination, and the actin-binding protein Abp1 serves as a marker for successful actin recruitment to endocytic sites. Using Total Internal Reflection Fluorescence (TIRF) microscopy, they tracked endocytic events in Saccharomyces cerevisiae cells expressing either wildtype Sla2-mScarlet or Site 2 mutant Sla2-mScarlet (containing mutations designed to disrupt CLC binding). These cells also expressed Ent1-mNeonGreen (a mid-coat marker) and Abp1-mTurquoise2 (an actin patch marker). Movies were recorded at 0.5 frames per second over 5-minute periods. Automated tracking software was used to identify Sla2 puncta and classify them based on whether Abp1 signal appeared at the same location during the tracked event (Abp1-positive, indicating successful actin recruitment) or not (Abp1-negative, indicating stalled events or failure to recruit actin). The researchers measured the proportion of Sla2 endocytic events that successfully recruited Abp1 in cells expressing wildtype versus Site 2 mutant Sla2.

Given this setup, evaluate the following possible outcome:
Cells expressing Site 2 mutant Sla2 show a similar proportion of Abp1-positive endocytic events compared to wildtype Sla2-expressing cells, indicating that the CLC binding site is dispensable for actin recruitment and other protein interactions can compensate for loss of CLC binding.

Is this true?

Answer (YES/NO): YES